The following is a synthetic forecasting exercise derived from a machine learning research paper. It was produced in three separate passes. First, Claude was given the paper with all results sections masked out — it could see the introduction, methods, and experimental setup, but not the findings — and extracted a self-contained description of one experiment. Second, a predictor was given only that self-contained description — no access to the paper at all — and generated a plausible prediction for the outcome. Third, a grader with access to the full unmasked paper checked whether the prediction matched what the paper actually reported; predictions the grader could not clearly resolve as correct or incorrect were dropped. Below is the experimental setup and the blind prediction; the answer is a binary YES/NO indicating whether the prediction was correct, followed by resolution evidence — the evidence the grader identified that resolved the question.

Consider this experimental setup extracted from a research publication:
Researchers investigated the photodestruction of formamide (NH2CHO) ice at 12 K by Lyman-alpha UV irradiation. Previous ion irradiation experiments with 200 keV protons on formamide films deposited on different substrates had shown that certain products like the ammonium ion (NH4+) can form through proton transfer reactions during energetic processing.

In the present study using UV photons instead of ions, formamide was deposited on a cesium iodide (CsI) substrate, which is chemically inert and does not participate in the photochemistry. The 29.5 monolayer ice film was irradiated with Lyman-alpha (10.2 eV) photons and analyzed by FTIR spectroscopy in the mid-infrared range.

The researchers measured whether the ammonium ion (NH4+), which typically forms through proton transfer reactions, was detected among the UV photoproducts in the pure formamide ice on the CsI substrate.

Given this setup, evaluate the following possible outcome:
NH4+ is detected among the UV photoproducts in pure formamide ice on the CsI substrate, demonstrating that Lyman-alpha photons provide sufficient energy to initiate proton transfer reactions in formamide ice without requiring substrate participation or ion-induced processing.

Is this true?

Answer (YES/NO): YES